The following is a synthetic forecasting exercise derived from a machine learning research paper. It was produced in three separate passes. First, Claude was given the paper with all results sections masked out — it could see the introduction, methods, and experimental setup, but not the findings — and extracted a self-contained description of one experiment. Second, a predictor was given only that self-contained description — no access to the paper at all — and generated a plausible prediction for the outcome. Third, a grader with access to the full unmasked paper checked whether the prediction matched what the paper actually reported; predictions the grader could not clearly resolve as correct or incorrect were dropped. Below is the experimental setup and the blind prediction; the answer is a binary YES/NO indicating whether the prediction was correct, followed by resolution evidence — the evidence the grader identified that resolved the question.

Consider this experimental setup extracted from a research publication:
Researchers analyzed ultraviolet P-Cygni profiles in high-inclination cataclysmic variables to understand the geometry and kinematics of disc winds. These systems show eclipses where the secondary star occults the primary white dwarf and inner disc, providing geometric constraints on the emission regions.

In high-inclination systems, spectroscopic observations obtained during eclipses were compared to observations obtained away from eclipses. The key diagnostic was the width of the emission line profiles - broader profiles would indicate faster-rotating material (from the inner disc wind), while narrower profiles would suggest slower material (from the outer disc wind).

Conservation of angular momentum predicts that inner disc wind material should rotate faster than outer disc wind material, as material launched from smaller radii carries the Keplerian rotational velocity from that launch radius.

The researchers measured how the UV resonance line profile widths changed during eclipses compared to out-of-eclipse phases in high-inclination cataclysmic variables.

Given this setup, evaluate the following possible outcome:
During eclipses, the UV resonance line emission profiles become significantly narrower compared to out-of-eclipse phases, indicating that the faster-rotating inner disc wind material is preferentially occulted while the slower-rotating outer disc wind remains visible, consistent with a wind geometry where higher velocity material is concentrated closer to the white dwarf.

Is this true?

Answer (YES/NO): YES